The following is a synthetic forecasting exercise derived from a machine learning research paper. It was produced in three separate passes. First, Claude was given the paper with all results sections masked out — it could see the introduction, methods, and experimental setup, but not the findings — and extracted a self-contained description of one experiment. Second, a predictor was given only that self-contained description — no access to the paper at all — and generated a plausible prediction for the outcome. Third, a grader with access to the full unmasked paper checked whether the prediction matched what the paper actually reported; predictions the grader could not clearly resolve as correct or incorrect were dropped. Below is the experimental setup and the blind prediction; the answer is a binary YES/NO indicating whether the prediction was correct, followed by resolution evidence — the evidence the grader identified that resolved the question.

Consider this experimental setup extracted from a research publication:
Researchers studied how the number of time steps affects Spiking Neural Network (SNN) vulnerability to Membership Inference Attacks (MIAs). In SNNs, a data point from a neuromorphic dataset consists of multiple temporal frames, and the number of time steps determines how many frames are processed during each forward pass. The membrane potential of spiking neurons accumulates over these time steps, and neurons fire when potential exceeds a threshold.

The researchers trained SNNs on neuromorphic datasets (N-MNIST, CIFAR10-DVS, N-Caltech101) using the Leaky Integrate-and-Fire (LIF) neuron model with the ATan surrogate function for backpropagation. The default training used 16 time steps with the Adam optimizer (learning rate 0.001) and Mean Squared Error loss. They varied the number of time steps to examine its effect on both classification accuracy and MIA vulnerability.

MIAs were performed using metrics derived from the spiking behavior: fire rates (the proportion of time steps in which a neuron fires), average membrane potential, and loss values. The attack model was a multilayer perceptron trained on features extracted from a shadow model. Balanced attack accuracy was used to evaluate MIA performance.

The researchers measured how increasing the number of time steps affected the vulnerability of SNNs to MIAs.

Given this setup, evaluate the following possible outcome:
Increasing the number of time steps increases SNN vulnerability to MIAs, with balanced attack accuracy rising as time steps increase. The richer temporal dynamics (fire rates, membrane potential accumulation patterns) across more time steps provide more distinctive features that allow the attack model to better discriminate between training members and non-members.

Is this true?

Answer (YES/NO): YES